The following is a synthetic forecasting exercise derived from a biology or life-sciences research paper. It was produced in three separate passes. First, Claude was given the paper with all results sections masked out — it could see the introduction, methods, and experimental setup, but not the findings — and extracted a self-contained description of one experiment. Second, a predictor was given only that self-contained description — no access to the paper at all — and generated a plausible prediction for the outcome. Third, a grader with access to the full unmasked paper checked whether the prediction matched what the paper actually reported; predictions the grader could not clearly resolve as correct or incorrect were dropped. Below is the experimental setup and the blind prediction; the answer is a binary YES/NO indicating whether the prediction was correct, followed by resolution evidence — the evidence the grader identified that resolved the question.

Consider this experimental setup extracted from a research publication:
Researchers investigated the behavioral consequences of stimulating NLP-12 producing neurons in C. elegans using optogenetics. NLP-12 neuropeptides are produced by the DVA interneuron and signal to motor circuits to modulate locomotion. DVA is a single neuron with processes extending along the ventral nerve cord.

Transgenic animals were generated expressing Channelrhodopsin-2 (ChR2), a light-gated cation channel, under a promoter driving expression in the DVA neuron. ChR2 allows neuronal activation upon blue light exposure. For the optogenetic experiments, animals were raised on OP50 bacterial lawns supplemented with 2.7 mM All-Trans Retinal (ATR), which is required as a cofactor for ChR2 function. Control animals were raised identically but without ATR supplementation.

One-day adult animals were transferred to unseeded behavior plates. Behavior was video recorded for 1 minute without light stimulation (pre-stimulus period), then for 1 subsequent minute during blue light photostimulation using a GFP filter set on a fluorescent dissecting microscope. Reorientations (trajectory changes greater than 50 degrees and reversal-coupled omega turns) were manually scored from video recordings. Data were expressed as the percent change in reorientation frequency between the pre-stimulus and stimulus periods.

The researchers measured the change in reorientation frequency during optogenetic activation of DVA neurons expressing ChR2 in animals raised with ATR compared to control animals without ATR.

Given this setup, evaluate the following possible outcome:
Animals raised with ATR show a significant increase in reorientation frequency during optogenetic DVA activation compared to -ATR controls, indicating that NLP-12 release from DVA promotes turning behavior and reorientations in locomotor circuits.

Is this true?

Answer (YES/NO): YES